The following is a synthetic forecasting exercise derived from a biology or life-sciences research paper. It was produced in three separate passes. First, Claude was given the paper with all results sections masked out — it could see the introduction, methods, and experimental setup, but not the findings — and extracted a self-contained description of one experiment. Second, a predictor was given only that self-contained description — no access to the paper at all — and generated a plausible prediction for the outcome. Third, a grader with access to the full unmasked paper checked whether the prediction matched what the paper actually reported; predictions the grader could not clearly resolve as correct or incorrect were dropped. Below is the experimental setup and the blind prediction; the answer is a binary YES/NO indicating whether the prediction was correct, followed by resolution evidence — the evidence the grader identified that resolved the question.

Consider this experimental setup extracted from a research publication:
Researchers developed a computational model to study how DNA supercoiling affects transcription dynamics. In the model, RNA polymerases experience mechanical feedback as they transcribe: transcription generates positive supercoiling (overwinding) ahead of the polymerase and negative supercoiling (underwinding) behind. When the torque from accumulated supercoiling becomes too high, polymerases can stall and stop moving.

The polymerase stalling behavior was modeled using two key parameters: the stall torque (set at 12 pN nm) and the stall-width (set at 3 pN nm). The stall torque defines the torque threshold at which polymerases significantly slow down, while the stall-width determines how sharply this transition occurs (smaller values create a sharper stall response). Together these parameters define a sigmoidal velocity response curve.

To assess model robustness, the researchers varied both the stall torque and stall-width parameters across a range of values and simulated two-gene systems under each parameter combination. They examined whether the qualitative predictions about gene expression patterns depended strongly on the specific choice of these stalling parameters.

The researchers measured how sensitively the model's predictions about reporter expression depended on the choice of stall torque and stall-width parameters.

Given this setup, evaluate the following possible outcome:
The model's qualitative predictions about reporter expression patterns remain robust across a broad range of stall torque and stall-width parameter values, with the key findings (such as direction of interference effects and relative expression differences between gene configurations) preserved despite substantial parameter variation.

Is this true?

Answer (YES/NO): YES